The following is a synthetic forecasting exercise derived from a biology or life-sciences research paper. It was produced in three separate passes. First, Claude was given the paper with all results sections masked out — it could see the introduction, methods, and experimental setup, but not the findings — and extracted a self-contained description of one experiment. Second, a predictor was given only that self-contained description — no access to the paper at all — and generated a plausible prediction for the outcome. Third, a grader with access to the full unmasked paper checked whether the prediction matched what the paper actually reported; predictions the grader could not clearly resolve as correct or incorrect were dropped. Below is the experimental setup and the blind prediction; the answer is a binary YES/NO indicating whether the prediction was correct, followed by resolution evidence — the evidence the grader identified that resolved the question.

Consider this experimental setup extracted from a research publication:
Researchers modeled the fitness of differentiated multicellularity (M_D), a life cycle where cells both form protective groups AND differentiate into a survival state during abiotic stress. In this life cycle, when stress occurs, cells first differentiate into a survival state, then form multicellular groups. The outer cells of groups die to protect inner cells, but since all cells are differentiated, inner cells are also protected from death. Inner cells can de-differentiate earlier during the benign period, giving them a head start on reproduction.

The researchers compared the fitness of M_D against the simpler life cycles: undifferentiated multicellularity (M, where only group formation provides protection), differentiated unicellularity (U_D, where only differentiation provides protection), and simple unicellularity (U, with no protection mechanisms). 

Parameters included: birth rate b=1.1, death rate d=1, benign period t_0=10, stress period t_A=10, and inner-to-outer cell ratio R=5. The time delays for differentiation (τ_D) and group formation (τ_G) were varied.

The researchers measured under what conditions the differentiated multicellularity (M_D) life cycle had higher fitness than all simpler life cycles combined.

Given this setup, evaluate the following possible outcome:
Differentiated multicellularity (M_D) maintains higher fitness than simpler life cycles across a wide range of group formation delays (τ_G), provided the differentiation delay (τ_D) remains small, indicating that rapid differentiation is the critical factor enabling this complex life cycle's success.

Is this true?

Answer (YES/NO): NO